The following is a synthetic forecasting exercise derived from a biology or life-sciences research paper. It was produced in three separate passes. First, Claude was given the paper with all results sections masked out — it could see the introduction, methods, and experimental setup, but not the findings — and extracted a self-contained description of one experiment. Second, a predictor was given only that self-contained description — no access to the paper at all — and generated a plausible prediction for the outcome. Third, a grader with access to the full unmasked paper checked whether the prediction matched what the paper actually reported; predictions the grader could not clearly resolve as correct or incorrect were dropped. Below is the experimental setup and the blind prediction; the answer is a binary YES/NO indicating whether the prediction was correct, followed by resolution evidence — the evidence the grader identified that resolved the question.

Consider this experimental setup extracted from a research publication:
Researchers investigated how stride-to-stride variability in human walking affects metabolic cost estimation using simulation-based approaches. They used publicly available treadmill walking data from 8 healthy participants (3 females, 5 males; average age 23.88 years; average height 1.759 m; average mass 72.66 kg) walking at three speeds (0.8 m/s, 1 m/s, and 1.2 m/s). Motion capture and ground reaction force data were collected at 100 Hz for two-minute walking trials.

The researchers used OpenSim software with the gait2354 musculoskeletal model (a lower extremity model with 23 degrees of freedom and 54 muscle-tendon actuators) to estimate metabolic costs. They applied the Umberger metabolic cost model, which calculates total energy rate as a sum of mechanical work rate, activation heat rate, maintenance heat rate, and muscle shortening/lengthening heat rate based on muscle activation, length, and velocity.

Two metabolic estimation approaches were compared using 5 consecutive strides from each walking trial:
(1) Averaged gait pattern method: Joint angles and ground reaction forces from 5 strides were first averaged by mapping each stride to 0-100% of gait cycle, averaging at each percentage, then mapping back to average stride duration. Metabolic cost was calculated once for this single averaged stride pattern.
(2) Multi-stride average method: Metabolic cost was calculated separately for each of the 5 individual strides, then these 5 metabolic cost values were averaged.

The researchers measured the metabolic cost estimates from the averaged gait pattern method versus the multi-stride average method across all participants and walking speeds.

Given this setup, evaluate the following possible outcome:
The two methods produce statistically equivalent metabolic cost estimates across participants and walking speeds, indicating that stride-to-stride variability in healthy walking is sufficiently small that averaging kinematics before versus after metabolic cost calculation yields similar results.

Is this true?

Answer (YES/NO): NO